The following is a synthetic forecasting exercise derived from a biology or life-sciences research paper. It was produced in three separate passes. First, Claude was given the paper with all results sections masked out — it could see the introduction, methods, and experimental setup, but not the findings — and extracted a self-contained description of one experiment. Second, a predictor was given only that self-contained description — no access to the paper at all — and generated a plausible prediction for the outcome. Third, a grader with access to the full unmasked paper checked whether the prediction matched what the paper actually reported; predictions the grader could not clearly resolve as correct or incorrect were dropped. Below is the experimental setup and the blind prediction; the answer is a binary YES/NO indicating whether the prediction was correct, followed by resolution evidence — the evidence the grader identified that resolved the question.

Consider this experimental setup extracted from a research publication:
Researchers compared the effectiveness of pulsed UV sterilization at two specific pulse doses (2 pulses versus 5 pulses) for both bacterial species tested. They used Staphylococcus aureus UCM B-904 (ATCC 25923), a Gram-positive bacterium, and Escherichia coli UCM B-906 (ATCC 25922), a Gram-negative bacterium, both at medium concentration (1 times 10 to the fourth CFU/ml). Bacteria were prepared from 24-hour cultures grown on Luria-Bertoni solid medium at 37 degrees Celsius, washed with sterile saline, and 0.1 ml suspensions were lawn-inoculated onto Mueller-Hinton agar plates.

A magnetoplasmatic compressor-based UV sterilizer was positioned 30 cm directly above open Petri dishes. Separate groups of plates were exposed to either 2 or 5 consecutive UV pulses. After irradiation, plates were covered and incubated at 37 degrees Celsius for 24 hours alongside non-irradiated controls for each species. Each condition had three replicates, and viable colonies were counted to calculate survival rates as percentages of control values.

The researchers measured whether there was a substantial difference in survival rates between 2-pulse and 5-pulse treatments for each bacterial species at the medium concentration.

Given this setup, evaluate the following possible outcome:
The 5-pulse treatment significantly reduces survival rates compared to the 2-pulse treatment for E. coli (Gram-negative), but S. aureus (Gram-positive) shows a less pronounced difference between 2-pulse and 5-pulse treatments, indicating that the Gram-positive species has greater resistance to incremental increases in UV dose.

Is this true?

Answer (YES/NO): YES